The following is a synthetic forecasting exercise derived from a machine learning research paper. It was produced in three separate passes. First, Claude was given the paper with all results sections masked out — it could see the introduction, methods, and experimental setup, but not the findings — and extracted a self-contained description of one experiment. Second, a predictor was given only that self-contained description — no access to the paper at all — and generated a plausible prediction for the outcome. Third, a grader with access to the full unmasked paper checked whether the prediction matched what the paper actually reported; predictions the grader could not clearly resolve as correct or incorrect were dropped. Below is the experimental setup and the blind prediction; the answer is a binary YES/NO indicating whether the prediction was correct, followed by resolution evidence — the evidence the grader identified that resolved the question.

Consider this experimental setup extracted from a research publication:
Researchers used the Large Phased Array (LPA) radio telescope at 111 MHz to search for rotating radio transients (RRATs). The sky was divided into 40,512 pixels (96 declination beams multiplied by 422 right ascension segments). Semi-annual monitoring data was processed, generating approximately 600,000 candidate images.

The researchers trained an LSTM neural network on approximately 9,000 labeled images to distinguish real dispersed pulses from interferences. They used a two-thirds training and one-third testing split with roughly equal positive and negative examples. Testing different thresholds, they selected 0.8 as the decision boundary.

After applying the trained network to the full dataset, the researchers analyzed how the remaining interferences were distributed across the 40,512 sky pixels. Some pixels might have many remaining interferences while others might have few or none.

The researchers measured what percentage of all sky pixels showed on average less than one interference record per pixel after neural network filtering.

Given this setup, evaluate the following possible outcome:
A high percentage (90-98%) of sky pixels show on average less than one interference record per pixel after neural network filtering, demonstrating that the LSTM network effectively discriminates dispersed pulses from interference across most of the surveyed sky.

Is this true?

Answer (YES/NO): YES